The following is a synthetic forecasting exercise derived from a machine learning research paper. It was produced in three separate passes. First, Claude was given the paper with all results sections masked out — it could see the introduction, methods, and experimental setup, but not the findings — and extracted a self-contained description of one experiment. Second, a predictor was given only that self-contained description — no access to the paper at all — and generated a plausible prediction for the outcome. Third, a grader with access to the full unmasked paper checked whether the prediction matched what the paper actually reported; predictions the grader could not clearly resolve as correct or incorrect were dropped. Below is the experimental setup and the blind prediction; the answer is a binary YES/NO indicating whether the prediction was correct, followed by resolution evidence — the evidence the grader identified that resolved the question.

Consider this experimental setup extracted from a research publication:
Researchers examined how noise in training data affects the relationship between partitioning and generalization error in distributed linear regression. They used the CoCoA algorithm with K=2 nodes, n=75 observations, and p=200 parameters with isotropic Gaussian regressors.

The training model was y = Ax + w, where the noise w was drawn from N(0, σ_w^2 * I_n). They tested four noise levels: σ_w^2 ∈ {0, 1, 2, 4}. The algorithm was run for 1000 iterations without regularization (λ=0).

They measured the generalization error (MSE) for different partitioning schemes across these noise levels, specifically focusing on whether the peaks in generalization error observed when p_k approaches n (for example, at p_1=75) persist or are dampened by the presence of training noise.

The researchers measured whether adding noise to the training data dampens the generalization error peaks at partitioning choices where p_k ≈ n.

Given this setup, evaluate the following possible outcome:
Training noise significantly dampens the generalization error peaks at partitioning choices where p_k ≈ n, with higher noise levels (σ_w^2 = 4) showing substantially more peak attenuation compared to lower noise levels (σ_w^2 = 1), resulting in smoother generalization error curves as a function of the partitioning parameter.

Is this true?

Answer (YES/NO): NO